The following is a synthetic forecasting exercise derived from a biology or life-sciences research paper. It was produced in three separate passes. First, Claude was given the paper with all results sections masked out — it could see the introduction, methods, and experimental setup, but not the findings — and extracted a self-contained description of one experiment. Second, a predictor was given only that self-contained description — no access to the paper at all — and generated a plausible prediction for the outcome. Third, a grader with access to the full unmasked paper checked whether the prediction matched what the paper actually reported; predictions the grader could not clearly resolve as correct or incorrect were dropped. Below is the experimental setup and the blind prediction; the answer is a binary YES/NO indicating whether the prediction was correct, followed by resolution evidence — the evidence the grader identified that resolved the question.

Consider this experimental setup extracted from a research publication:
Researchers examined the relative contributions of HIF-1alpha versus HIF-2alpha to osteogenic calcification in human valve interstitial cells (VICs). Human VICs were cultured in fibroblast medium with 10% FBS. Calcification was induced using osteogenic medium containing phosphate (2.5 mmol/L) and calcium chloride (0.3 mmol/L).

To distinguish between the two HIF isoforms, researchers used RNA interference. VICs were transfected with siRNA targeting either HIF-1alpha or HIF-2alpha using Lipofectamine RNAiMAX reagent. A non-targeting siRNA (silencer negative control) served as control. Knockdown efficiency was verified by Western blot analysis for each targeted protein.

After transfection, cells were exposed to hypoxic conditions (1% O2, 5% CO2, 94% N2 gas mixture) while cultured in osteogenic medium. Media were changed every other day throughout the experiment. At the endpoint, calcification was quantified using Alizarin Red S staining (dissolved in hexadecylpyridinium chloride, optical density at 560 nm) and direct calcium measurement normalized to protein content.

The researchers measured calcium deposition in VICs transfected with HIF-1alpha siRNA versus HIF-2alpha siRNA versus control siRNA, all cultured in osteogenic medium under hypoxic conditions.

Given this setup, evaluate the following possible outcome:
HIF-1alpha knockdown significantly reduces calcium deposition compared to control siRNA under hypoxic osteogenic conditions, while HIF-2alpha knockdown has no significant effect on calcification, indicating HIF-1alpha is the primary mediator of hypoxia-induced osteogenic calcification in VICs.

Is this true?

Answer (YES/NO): NO